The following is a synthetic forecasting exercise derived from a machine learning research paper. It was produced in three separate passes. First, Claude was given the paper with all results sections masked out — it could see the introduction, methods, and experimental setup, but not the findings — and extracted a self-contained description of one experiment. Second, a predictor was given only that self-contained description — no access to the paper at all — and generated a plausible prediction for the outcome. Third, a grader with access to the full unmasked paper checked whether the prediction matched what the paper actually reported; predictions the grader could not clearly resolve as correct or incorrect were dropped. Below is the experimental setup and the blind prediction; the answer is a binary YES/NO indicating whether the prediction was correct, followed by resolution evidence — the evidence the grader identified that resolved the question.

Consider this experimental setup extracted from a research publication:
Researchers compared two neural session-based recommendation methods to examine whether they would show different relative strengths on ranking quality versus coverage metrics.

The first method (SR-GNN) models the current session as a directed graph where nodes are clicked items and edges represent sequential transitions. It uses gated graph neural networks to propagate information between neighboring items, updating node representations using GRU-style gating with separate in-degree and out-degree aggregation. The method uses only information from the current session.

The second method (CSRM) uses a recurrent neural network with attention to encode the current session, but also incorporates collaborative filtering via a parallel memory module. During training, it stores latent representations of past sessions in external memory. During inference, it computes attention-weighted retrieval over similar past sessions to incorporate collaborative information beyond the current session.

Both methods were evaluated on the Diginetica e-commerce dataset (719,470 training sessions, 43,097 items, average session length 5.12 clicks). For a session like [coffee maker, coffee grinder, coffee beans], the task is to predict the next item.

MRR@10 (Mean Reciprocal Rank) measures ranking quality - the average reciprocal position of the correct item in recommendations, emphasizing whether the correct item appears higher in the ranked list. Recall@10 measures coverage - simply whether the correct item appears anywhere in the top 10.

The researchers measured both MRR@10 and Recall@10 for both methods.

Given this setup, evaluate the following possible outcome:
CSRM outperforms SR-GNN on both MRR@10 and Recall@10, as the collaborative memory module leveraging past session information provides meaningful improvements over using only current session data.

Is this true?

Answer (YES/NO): NO